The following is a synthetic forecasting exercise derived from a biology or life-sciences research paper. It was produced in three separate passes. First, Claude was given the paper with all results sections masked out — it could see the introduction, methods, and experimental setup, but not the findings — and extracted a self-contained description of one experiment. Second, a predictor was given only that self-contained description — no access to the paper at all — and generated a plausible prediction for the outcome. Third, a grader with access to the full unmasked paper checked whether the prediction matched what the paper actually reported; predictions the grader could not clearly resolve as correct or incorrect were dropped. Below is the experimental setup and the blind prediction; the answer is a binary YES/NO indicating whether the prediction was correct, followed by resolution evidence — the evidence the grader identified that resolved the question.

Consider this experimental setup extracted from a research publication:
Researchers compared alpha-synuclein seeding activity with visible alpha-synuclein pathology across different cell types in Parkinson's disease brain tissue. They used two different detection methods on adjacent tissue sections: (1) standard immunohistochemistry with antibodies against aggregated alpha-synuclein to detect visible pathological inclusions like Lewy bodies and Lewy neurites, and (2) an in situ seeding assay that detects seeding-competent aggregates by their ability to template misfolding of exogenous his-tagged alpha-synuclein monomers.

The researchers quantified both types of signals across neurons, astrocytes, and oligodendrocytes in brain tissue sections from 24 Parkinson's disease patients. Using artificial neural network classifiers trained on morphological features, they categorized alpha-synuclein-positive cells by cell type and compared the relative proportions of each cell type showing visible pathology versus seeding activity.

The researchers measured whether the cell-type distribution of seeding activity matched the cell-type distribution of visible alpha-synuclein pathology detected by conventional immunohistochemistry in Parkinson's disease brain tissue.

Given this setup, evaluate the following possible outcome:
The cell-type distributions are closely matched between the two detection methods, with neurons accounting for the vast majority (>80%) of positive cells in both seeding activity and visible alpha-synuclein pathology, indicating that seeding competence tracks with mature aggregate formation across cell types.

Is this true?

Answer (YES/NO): NO